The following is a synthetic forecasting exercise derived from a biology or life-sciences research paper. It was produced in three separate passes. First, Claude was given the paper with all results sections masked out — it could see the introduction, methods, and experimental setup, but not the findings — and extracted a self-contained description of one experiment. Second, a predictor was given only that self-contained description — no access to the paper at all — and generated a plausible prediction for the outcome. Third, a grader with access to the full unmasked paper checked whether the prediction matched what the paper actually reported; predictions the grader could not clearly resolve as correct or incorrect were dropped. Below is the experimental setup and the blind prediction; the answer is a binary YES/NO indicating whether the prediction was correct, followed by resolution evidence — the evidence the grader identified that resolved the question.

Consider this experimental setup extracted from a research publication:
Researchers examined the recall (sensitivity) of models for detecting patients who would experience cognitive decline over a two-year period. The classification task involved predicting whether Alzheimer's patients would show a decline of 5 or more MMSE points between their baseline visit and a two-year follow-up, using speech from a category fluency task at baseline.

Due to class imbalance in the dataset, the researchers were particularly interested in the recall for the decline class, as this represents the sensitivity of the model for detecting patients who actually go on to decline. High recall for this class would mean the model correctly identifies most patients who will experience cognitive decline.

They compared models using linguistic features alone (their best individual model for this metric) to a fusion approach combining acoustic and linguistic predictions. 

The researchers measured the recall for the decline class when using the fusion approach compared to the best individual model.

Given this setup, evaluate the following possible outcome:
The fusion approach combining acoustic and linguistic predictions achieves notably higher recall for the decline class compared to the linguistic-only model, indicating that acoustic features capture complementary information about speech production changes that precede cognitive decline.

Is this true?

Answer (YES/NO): NO